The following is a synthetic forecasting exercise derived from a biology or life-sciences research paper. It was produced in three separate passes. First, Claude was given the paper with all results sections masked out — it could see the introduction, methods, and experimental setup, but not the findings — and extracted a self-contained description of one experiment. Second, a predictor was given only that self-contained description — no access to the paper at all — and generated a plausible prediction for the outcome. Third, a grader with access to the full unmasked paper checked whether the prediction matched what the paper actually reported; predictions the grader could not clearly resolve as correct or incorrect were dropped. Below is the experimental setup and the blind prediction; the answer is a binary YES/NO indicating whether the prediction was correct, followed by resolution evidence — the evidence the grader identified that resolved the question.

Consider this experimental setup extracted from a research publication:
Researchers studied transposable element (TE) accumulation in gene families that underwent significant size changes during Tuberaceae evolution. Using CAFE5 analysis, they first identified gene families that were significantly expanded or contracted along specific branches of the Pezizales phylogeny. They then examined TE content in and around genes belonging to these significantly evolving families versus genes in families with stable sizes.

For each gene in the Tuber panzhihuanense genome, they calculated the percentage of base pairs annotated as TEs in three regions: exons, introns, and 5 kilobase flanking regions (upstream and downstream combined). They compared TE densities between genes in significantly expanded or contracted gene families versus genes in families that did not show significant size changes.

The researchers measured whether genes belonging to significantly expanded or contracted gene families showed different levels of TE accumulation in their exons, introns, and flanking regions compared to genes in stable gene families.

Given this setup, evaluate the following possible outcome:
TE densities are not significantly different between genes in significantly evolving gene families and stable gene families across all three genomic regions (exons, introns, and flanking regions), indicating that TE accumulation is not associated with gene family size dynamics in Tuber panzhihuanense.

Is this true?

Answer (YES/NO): NO